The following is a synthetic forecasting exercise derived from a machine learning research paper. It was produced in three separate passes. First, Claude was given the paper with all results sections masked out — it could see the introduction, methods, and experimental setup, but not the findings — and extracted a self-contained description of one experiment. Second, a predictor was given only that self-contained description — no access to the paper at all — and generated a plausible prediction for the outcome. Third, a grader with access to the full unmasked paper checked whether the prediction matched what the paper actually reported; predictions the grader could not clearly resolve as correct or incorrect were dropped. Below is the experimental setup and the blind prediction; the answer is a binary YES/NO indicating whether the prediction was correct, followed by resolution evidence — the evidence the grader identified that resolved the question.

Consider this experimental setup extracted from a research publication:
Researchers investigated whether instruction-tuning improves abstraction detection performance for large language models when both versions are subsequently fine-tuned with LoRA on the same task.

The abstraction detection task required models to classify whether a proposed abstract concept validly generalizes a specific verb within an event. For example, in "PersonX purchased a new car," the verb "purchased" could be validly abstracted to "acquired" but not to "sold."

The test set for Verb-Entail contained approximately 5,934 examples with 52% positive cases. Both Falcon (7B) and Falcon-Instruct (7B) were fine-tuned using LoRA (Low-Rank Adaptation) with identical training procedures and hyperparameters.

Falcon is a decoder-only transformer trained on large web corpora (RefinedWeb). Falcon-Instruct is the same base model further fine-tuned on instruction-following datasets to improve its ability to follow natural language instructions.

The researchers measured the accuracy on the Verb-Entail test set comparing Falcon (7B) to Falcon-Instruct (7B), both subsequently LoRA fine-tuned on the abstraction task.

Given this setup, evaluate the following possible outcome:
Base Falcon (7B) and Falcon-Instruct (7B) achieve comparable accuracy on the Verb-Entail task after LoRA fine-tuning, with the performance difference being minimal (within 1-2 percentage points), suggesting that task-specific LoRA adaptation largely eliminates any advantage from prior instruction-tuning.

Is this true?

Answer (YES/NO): YES